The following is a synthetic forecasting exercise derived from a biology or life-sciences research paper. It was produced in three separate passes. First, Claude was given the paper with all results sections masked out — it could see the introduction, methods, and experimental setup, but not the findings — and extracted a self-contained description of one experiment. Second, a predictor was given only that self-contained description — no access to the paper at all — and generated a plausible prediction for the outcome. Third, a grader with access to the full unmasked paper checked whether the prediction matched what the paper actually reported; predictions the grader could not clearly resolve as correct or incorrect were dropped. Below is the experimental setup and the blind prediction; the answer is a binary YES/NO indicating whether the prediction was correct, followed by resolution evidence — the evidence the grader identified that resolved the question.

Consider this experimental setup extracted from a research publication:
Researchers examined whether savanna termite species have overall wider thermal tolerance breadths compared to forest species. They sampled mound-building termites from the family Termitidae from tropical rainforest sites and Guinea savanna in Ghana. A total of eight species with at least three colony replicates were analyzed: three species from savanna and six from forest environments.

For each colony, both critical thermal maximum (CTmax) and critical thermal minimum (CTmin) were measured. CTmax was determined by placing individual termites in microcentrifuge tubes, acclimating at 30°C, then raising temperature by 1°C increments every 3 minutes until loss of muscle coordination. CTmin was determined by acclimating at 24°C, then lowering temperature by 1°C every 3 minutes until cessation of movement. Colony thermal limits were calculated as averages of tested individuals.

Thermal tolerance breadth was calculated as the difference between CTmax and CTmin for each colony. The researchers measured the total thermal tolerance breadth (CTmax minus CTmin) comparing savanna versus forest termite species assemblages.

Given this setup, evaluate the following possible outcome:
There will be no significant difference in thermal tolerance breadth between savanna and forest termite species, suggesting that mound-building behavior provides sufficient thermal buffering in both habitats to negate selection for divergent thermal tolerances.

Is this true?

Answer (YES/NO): NO